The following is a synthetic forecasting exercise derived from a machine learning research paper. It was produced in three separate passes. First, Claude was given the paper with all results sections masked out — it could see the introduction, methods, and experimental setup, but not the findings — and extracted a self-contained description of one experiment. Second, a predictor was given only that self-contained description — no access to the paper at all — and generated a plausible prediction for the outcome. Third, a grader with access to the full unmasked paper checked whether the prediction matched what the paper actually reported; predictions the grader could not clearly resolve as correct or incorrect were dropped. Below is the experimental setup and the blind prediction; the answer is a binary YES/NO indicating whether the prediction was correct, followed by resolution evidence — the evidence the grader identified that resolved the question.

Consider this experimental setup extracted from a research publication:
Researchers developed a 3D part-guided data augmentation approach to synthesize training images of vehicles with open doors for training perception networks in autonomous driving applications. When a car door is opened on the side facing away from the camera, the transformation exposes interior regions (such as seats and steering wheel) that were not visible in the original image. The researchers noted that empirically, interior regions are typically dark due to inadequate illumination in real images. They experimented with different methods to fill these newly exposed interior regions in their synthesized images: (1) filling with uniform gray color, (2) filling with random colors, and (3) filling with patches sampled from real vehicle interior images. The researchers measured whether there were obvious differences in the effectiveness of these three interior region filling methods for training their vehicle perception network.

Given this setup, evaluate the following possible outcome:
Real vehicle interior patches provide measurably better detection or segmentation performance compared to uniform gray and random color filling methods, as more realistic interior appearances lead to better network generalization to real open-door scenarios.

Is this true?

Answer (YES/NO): NO